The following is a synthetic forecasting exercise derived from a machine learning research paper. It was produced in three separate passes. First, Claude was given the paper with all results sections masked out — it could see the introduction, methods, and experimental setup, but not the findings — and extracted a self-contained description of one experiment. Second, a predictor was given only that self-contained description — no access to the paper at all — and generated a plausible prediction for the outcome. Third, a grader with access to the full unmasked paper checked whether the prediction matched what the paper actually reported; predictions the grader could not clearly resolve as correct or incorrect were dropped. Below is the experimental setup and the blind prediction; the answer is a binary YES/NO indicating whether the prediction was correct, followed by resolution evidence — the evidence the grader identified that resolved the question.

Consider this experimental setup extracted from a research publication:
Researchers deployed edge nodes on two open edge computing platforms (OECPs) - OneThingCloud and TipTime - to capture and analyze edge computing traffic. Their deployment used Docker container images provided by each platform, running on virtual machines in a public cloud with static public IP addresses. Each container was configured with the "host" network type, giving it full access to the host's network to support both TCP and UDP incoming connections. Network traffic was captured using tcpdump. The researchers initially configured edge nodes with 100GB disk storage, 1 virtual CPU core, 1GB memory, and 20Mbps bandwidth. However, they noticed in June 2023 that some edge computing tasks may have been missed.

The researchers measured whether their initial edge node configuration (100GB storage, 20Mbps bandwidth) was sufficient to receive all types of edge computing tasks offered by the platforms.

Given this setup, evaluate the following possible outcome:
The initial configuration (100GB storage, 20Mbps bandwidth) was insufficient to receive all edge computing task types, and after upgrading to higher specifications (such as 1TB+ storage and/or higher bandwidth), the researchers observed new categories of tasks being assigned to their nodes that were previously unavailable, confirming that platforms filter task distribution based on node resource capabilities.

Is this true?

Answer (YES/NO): NO